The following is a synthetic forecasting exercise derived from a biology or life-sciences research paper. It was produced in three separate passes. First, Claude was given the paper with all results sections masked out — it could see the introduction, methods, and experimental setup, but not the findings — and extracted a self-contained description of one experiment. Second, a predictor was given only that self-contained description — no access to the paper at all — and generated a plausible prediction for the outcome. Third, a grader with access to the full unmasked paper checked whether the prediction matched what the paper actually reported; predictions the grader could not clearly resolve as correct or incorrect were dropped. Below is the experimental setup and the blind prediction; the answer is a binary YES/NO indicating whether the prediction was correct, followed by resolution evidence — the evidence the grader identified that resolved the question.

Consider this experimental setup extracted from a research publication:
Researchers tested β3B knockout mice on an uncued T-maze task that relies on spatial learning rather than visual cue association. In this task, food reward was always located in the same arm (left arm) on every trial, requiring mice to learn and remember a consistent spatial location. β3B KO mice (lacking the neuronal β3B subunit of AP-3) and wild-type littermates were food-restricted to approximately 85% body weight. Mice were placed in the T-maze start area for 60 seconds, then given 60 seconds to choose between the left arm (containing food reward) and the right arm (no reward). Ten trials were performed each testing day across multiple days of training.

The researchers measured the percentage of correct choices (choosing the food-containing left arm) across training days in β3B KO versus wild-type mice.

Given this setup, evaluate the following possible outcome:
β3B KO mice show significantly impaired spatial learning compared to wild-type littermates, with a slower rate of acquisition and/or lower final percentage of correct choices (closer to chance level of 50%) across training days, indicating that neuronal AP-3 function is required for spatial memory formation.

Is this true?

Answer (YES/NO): YES